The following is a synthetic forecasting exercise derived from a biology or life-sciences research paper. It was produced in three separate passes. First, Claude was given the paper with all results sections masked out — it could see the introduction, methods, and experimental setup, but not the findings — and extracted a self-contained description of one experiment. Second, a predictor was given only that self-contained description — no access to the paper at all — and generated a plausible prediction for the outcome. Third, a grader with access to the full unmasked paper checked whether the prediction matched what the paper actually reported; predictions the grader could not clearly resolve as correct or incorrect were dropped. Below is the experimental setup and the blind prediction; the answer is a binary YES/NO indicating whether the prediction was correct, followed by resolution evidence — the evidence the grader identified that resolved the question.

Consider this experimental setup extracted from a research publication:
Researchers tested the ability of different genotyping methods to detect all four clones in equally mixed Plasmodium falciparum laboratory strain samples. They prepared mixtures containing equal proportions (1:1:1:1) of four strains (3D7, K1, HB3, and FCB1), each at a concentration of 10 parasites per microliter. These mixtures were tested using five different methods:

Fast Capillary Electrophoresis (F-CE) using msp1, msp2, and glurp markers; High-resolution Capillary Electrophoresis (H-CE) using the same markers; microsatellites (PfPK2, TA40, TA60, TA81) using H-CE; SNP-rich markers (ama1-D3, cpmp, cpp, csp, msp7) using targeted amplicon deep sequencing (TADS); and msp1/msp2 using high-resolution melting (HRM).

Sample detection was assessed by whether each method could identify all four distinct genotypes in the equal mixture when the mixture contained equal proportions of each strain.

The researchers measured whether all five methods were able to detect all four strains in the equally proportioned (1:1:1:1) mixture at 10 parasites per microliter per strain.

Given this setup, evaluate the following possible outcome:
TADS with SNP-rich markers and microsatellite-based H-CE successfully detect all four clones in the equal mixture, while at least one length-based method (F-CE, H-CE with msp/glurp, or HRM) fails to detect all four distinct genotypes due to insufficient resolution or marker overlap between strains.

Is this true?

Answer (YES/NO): NO